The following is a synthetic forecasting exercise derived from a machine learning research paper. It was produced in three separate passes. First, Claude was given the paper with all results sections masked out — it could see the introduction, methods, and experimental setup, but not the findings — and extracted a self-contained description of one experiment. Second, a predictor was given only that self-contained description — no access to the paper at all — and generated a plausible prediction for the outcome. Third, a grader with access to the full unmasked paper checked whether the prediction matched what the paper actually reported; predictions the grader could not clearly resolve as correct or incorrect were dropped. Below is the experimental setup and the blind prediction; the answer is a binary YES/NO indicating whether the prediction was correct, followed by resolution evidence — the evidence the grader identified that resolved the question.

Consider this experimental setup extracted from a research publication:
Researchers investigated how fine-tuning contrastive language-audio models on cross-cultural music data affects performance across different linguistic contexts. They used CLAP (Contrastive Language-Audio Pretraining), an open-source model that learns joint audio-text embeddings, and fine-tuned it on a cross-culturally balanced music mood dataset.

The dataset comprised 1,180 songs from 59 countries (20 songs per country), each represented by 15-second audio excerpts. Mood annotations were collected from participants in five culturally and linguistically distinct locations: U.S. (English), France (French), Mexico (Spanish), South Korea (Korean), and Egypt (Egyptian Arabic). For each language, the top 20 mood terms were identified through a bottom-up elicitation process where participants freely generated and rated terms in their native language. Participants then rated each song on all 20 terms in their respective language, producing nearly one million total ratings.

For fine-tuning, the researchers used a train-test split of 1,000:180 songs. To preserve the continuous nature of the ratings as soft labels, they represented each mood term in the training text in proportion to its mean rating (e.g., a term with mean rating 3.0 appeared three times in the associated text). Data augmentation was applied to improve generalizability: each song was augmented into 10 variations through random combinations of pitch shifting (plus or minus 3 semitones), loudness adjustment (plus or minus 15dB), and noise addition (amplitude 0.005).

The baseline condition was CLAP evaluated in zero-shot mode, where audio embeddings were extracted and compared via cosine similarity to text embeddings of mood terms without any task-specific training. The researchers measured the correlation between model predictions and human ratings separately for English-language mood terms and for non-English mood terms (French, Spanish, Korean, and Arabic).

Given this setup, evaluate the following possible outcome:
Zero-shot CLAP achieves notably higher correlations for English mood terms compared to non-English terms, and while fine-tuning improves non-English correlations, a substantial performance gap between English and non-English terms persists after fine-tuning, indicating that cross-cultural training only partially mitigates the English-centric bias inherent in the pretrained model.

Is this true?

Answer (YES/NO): NO